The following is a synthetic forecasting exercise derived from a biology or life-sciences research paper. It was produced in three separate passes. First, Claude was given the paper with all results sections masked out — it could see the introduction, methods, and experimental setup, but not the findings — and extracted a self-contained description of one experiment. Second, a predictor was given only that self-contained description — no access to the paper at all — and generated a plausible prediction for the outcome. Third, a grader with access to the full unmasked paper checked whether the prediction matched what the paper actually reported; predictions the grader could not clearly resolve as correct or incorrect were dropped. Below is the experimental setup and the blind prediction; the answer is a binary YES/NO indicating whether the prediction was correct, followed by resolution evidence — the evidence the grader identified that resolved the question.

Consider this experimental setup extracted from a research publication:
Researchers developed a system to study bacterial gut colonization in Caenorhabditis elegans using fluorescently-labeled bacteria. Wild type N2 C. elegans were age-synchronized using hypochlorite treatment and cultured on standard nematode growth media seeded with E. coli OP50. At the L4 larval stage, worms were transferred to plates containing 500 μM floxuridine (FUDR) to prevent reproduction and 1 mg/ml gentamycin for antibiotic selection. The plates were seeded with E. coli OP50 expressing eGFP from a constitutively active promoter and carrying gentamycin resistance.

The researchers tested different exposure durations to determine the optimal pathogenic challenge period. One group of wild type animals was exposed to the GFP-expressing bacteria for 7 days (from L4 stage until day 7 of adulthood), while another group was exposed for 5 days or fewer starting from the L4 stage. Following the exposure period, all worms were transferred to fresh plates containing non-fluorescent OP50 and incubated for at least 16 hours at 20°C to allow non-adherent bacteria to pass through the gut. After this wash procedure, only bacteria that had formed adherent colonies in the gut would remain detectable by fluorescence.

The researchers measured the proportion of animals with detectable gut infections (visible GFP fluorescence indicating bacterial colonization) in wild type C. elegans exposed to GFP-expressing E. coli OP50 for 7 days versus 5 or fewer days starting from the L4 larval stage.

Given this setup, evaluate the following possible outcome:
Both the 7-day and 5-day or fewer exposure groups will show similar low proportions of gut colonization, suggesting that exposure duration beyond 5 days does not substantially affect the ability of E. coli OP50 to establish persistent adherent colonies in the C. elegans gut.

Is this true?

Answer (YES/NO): NO